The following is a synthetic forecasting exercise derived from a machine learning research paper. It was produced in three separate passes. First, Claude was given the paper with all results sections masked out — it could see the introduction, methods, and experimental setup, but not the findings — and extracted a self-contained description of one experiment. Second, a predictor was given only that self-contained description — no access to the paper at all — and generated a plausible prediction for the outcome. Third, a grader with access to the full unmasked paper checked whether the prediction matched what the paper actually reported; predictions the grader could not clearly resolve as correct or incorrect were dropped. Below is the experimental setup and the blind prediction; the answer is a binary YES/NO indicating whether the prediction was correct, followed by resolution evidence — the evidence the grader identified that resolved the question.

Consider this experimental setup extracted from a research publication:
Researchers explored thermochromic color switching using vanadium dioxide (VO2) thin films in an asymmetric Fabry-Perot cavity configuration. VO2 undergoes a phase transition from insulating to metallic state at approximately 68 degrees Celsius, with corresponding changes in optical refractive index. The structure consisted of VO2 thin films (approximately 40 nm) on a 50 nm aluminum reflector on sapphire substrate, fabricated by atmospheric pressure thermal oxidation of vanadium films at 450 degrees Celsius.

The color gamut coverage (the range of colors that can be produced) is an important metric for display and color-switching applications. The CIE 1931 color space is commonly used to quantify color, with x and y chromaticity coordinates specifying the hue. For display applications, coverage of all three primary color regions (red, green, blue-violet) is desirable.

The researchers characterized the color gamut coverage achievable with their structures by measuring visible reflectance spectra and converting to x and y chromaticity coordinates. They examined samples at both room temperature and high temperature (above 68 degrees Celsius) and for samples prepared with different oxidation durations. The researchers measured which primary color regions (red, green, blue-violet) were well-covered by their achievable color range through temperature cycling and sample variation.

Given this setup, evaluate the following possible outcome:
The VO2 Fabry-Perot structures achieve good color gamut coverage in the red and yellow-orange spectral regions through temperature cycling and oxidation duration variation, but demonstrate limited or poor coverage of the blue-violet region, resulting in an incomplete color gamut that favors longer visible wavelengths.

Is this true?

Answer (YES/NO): NO